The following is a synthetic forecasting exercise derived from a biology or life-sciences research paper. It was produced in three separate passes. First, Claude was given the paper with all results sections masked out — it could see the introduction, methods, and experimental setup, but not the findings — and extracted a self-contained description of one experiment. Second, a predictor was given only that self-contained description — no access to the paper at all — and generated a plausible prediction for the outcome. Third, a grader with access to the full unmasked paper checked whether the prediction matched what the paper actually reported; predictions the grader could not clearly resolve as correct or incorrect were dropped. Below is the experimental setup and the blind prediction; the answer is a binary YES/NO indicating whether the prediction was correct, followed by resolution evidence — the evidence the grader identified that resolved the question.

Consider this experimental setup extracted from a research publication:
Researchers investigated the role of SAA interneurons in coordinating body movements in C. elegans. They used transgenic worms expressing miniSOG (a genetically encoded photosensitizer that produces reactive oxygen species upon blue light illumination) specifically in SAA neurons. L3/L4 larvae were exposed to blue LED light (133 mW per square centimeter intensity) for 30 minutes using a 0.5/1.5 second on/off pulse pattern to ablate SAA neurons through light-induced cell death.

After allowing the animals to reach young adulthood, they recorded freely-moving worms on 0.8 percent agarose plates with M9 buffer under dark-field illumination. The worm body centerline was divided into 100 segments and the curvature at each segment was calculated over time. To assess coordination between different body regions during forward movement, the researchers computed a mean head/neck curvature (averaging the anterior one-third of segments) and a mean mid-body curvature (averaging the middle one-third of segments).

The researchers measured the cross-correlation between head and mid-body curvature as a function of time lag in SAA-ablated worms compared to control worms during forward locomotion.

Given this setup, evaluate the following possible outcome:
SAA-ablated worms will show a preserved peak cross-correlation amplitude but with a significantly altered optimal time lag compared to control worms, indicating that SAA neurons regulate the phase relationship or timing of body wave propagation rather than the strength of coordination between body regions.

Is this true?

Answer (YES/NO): NO